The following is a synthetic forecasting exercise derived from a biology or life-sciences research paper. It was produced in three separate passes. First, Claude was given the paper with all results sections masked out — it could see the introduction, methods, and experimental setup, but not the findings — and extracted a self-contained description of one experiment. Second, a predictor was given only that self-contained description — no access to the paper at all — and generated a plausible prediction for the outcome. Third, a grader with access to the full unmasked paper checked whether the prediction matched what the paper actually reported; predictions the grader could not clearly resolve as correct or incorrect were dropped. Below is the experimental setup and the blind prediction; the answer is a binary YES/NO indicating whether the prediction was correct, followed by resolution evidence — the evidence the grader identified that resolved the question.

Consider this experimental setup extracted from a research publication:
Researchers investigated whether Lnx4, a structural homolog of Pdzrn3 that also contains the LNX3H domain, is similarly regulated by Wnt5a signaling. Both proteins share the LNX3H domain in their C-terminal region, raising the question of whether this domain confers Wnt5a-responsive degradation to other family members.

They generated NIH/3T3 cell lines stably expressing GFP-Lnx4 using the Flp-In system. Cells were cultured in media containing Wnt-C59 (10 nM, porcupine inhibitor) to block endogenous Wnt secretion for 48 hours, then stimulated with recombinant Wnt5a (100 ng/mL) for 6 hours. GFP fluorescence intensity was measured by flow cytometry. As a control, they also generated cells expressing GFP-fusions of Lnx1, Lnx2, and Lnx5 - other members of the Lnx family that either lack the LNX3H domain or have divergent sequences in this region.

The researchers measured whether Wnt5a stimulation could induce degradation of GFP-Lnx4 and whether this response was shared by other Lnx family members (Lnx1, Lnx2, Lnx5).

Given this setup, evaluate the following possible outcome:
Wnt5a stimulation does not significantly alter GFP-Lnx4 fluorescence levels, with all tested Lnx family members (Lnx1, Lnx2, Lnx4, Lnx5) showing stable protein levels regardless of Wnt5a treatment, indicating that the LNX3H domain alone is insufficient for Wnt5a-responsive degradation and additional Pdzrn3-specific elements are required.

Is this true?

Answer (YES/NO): NO